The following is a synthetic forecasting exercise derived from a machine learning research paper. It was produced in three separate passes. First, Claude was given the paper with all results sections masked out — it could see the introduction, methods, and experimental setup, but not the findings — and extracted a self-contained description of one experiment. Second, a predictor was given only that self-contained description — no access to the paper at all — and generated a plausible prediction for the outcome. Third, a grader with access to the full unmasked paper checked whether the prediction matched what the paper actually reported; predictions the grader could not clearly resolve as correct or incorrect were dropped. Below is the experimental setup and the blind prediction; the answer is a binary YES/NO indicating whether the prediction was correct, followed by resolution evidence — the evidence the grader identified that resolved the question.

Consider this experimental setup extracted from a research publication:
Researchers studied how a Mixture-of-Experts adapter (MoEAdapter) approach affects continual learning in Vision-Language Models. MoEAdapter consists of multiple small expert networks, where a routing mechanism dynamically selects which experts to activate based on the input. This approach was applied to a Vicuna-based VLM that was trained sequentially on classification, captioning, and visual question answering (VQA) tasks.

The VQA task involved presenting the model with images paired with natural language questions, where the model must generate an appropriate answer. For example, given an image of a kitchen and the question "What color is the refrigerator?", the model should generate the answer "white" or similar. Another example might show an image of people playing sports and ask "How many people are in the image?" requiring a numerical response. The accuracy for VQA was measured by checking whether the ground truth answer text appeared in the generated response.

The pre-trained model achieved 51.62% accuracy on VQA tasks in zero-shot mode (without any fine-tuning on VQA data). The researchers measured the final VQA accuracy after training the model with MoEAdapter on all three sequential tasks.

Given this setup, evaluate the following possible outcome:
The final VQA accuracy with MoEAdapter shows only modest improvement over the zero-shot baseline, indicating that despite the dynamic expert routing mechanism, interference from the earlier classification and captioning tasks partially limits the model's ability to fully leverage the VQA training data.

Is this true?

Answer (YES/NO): NO